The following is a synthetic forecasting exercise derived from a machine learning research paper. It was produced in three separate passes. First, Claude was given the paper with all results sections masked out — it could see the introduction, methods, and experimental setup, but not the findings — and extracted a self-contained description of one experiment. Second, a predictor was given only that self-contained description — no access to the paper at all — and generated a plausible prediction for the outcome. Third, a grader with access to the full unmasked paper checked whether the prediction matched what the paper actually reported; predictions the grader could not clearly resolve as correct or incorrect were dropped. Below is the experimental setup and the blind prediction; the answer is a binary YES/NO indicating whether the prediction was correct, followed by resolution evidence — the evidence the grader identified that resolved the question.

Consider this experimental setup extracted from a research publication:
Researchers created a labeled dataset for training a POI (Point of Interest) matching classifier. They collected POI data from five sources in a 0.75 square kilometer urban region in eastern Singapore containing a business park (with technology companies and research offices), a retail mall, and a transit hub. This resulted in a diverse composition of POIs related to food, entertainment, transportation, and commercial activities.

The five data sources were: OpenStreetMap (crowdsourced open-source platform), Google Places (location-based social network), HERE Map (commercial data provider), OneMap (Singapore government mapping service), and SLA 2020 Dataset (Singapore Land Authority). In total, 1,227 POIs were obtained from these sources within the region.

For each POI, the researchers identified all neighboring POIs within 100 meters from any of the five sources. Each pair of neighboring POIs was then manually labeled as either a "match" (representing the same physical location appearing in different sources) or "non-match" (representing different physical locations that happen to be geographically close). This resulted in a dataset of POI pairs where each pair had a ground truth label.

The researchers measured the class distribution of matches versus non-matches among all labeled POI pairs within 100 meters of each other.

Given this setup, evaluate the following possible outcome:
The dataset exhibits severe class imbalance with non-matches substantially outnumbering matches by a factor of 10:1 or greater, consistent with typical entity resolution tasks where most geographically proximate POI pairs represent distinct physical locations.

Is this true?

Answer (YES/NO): YES